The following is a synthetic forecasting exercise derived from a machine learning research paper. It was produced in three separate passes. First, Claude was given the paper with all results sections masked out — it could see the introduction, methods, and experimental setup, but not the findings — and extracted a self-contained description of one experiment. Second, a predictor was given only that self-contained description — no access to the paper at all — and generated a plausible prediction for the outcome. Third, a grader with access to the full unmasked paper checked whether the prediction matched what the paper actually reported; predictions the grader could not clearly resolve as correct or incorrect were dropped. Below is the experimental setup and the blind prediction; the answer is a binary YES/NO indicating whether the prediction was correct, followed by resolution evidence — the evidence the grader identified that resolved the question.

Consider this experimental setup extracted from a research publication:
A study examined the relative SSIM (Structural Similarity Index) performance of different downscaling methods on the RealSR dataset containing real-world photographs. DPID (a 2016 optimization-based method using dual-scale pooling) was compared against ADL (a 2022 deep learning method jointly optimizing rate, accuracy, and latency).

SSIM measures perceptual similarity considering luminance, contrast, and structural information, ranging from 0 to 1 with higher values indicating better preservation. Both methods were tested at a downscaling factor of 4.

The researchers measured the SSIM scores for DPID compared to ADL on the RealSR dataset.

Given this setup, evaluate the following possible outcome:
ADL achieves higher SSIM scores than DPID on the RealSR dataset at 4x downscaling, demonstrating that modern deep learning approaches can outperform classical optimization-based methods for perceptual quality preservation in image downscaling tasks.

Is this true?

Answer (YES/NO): YES